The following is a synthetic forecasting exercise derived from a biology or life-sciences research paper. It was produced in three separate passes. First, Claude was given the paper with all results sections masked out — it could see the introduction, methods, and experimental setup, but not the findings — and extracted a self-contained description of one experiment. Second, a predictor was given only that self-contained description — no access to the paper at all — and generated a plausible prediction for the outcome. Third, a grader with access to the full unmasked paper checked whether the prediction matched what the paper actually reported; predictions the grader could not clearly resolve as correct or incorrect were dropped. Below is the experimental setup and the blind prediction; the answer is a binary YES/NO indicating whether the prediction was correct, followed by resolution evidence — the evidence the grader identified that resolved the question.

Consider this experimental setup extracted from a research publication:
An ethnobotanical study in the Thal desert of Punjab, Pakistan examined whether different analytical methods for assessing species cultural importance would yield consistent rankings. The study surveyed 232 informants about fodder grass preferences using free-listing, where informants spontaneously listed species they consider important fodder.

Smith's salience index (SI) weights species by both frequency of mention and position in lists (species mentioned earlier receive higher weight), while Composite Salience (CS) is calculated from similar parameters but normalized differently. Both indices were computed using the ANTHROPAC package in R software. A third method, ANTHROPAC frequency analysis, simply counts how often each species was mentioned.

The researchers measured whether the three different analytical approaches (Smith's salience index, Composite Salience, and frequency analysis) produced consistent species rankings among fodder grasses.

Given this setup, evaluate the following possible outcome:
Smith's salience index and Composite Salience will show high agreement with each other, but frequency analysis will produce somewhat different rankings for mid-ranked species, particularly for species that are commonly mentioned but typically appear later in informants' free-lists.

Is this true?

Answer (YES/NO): NO